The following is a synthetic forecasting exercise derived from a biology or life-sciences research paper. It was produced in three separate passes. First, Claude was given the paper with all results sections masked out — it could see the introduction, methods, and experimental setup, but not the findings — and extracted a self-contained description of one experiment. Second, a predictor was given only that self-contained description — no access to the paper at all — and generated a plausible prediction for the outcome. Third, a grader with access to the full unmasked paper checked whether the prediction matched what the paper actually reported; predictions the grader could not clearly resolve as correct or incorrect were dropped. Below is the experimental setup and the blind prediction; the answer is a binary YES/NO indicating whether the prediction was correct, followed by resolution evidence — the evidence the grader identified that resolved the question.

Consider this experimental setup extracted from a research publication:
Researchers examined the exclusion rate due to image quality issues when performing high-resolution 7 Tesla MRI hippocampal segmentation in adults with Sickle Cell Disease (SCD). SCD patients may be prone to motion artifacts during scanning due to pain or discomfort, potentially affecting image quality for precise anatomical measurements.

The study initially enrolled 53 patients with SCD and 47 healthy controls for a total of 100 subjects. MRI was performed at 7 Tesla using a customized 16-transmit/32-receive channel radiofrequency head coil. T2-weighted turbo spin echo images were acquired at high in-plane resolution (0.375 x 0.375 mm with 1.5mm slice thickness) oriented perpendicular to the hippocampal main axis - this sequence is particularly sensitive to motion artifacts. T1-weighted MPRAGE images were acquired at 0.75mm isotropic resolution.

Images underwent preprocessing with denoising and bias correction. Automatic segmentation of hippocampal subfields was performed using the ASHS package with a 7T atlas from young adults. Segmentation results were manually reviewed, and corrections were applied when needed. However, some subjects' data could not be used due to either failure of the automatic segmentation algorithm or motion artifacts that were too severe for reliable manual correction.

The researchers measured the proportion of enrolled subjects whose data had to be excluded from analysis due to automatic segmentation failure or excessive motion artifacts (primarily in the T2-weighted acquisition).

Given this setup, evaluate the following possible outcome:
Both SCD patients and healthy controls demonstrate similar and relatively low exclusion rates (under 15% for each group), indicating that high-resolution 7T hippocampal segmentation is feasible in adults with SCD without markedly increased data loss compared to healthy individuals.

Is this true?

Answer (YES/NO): NO